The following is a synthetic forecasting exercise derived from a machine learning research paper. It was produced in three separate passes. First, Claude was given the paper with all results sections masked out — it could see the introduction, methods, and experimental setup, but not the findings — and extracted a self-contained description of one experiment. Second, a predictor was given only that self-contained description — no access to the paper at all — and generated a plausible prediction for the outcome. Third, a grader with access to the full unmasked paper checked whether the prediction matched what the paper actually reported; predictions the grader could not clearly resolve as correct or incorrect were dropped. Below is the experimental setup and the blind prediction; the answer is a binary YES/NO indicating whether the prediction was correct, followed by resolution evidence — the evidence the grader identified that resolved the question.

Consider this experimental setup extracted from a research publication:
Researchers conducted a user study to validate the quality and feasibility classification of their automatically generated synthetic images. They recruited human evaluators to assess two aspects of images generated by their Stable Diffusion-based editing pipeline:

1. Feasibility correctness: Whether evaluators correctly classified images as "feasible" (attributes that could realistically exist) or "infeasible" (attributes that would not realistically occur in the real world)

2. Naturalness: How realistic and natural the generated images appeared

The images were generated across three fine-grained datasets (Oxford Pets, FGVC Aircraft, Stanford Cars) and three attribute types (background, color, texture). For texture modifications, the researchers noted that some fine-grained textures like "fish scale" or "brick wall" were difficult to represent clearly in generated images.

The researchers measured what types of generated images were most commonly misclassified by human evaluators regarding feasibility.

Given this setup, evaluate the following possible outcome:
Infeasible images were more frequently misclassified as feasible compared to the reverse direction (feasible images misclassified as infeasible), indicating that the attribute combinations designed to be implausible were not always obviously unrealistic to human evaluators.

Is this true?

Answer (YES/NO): YES